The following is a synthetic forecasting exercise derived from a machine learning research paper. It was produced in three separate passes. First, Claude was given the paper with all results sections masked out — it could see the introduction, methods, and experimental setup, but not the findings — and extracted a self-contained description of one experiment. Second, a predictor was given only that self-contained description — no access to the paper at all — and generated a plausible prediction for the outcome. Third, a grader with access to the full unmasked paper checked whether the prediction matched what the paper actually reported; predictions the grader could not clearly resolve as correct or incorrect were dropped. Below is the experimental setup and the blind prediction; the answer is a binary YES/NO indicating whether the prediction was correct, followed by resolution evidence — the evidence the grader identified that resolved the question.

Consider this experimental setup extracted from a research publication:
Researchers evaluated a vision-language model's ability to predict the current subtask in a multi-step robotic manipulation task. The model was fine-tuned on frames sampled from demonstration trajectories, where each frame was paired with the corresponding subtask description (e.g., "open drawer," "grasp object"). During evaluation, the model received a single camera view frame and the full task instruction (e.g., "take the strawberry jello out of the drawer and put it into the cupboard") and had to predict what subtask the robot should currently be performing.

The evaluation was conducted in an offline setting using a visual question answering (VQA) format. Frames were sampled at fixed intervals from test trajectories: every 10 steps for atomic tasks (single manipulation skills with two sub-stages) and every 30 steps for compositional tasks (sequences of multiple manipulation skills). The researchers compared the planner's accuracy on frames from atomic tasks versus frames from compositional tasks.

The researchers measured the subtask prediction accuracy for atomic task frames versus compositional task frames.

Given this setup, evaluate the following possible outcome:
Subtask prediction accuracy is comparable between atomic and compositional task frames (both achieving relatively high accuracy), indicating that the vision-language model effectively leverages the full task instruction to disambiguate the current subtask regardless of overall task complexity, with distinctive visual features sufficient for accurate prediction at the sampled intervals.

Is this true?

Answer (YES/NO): NO